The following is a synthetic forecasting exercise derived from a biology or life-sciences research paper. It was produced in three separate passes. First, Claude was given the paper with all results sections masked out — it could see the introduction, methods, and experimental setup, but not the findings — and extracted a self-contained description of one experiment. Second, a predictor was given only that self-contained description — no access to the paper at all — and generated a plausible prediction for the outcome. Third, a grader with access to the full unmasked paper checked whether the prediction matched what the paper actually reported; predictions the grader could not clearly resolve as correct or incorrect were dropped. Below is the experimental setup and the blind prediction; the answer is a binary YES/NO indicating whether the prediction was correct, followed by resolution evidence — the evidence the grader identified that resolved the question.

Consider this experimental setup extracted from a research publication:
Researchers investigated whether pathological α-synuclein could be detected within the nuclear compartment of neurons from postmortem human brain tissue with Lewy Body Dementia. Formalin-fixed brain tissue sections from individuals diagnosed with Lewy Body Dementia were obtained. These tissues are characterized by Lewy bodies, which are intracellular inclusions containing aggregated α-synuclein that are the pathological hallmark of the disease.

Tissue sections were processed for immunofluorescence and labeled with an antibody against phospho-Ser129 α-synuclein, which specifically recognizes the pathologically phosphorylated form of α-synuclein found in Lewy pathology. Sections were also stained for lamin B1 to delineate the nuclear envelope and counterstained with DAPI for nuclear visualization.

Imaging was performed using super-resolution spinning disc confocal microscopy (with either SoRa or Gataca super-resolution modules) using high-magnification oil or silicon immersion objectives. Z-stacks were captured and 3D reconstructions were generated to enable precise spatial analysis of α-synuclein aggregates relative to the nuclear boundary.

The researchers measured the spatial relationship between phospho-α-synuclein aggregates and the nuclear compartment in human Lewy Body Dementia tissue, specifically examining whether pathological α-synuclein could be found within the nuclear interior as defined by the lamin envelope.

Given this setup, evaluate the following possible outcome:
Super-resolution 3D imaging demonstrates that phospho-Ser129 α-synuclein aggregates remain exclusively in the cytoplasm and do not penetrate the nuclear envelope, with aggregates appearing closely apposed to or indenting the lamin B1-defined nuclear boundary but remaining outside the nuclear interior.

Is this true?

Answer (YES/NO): NO